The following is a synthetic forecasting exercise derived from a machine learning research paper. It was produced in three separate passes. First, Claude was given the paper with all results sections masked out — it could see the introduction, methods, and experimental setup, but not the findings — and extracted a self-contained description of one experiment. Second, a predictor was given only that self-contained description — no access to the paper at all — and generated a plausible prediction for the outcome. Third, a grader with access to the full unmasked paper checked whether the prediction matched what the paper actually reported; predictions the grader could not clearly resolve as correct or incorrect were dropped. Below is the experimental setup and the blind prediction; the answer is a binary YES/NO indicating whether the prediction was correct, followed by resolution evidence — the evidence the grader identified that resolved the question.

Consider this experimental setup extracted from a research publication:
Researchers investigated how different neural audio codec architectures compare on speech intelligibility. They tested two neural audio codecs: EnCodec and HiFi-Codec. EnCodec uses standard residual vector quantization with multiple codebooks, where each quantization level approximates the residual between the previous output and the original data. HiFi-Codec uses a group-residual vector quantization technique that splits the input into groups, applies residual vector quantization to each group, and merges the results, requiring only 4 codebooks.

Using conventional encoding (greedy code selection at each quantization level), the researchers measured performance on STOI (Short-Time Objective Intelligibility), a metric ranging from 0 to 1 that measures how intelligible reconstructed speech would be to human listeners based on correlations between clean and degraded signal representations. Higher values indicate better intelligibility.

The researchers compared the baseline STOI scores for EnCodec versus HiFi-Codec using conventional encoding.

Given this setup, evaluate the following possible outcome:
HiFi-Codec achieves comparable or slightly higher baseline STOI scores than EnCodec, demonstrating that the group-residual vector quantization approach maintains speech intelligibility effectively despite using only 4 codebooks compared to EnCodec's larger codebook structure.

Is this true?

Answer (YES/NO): YES